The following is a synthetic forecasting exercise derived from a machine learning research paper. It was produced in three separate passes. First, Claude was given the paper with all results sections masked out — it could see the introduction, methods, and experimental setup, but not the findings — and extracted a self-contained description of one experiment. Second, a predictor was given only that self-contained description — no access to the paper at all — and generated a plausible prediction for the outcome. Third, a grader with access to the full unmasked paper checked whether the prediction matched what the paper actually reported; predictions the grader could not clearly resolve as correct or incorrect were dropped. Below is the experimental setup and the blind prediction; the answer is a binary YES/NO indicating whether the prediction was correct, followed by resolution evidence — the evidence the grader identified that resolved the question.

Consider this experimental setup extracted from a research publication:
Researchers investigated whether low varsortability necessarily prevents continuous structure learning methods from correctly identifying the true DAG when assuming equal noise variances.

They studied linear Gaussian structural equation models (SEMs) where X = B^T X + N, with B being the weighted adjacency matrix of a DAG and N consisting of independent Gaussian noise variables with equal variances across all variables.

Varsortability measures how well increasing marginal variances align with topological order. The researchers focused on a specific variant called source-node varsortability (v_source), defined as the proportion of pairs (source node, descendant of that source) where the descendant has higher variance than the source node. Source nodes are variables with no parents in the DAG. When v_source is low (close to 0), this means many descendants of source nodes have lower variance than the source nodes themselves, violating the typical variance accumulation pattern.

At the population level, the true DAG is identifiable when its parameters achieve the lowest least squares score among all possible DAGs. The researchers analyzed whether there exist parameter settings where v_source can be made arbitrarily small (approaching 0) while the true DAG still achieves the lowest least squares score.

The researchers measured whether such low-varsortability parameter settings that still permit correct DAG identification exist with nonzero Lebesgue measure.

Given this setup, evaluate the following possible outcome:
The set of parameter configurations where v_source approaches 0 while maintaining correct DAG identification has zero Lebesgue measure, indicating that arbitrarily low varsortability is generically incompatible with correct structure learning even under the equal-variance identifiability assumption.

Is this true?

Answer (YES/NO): NO